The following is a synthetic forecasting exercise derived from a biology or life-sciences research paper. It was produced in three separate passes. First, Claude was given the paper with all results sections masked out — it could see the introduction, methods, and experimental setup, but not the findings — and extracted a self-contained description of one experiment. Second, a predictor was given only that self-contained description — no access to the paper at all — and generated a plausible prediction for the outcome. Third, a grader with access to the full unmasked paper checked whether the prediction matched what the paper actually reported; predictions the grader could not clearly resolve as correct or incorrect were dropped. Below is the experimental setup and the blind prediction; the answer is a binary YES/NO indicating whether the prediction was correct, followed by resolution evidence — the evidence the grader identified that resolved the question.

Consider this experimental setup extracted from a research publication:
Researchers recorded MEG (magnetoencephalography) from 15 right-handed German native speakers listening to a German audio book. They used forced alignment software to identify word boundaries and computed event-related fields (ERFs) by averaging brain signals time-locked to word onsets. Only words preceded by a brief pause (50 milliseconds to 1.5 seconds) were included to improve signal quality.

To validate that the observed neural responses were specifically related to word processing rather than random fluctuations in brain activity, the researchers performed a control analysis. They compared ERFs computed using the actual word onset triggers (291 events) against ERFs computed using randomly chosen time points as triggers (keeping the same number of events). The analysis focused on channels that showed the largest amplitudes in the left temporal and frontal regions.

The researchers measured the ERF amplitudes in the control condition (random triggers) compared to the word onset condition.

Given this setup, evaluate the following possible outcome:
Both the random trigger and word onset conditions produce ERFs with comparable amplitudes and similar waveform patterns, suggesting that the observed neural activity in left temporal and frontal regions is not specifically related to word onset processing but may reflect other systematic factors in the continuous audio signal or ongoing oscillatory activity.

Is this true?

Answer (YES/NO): NO